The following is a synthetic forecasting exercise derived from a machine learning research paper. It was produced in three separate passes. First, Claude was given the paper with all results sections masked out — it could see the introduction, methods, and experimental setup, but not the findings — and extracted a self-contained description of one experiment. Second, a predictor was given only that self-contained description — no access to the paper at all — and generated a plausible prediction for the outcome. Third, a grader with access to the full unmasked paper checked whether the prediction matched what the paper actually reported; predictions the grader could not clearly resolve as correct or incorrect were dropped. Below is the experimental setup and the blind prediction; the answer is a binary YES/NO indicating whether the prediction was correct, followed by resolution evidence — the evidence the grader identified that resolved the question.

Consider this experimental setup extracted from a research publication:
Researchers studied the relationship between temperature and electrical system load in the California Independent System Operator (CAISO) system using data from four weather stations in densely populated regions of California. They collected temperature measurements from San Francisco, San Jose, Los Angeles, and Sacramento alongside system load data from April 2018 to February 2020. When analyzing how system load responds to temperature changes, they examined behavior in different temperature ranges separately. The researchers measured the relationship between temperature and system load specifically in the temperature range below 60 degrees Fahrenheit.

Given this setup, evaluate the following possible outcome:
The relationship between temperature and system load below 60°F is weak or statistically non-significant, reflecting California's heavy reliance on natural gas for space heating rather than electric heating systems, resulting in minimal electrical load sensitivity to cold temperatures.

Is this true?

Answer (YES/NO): NO